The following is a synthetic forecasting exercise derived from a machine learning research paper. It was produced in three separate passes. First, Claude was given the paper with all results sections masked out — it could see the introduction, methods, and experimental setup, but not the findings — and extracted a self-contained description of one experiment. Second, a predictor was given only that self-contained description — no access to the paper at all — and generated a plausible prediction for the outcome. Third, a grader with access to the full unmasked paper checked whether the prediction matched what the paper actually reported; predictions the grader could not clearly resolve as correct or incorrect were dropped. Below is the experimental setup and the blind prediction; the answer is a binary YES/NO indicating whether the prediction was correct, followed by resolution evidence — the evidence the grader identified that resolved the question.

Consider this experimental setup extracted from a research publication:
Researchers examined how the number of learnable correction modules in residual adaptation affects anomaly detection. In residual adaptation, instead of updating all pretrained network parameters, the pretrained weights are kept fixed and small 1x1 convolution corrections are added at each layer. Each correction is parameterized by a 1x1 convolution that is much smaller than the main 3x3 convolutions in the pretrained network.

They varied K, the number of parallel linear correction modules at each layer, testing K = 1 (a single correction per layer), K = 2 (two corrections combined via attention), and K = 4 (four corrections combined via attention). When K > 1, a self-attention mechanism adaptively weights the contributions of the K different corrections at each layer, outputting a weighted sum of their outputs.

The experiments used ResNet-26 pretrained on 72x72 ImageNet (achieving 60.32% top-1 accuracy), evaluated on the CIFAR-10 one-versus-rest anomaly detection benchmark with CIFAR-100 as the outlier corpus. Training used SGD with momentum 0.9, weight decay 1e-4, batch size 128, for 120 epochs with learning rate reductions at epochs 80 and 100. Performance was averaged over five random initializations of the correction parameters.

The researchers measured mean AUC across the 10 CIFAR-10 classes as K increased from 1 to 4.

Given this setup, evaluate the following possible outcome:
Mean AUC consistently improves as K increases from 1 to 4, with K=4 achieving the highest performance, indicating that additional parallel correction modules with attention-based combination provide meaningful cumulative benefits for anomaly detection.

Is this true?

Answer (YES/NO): NO